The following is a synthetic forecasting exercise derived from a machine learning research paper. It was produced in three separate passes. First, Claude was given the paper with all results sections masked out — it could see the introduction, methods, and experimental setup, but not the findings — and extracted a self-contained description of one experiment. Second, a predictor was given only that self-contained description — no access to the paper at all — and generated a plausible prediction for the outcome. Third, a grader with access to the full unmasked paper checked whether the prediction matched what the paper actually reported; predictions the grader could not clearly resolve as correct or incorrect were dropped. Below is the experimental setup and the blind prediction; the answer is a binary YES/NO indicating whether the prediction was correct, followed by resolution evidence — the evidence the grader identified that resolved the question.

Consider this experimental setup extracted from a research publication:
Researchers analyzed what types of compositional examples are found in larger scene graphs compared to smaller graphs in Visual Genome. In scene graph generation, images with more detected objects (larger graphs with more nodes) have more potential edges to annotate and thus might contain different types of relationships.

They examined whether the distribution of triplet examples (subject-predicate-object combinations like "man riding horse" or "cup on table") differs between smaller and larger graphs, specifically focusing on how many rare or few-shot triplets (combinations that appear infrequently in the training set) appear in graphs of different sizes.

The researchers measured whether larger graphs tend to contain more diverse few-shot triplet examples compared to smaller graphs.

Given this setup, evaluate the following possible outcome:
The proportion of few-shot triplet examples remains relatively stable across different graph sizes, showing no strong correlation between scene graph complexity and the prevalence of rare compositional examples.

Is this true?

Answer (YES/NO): NO